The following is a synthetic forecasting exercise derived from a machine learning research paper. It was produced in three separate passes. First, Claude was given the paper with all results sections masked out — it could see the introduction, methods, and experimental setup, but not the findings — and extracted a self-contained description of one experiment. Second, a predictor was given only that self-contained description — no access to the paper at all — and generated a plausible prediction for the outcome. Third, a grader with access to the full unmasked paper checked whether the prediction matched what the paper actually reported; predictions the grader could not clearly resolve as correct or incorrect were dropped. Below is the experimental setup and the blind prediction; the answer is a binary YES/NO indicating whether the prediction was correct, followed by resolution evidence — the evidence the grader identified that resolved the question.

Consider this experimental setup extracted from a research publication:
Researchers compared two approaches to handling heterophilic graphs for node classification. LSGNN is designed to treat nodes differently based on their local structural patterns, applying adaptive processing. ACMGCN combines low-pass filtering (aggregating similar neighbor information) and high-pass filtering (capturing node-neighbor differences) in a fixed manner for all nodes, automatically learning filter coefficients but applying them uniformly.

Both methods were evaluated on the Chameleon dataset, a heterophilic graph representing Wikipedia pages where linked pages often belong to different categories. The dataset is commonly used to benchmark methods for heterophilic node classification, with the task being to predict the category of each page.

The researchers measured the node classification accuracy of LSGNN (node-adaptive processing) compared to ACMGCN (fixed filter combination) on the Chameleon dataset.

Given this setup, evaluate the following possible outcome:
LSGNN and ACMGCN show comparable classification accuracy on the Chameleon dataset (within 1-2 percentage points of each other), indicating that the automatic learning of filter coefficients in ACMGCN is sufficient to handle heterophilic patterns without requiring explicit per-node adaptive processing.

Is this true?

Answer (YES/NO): NO